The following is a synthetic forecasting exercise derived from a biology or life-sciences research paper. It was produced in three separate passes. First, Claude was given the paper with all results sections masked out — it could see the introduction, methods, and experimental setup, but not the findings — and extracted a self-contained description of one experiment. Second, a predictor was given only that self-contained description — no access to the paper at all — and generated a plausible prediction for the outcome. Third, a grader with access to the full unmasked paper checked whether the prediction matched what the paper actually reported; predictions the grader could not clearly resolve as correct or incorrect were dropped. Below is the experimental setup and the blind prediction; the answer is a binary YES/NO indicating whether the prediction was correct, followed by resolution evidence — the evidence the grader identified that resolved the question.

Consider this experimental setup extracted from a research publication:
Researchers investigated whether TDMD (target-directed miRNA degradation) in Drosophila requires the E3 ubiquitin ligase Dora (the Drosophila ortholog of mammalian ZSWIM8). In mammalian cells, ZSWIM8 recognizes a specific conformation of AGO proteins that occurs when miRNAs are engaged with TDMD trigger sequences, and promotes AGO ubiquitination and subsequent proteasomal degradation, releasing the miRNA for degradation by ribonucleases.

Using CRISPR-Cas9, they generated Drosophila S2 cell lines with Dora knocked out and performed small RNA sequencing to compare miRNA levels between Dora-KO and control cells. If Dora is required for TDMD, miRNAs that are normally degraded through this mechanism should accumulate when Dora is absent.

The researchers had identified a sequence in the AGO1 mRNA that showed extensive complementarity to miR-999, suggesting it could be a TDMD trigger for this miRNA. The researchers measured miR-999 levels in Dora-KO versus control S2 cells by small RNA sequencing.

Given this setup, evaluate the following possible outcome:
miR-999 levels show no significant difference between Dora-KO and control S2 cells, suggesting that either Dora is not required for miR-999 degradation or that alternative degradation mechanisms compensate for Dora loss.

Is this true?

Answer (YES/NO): NO